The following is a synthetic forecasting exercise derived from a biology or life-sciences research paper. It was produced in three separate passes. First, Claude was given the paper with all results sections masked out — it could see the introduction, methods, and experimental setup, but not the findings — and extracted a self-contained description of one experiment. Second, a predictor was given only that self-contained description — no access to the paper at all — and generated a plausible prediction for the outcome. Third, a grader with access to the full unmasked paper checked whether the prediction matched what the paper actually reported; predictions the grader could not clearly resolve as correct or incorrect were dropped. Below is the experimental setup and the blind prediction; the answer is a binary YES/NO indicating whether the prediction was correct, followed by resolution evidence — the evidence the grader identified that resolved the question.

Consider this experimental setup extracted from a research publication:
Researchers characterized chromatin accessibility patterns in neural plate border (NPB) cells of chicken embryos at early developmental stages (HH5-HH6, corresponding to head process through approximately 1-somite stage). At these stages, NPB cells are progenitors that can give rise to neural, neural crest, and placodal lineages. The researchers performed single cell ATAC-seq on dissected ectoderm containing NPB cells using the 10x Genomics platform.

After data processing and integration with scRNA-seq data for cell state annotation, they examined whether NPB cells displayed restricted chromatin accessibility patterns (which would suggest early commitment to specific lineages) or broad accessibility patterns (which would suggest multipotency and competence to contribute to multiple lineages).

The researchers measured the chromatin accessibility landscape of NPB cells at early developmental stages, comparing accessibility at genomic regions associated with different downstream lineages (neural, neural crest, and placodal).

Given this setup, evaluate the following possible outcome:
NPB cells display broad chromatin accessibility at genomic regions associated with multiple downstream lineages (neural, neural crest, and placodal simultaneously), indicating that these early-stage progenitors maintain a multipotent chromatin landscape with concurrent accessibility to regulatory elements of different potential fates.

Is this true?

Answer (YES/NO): YES